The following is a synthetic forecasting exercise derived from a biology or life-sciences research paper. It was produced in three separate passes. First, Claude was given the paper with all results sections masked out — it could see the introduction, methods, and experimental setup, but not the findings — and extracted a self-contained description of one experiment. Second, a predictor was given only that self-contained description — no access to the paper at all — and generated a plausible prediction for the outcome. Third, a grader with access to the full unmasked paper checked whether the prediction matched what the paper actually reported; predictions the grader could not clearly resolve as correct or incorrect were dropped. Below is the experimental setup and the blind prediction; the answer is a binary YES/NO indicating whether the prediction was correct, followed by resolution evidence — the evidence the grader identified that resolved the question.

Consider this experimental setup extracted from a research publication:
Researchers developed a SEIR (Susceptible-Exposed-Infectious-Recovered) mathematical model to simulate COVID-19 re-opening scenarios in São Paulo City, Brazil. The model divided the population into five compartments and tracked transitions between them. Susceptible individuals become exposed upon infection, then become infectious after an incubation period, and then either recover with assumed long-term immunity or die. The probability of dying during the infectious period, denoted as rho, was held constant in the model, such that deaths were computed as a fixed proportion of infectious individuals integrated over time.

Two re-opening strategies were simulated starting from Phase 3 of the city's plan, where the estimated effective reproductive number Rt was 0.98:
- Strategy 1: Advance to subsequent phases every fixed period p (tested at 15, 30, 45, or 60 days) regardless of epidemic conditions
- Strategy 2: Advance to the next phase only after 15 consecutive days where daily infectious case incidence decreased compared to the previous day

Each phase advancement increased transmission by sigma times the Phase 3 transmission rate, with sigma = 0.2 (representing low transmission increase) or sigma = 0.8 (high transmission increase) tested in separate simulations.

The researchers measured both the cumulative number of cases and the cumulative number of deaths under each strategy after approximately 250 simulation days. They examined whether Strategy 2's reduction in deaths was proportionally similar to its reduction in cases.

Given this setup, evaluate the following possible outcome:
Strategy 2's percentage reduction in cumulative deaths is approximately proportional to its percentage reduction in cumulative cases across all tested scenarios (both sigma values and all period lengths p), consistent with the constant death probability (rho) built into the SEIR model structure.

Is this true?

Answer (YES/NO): YES